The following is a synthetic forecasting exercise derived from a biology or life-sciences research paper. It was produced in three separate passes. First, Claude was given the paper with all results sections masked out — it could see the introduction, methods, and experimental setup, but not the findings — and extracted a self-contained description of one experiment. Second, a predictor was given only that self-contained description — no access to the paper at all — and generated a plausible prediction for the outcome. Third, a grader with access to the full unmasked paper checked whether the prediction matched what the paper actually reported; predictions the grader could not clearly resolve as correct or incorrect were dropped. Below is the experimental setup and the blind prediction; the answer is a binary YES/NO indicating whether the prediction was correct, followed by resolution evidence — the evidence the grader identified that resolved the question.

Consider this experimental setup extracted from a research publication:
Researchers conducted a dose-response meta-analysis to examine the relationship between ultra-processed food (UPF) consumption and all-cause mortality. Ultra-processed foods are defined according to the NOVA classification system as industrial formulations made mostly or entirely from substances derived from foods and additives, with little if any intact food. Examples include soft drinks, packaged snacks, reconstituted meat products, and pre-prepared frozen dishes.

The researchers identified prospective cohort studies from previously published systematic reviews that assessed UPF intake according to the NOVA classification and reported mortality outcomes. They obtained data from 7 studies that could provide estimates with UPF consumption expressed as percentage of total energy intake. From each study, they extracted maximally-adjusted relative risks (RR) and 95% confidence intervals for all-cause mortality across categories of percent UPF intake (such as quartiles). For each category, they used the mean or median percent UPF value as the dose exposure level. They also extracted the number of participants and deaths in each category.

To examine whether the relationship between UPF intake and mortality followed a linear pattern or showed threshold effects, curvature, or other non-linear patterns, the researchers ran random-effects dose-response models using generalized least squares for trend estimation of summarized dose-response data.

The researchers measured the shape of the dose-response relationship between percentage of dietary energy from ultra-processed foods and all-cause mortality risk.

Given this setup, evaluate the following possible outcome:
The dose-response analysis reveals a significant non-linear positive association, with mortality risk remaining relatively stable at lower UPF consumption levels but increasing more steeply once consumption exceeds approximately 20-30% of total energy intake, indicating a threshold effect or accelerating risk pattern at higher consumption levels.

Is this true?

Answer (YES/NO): NO